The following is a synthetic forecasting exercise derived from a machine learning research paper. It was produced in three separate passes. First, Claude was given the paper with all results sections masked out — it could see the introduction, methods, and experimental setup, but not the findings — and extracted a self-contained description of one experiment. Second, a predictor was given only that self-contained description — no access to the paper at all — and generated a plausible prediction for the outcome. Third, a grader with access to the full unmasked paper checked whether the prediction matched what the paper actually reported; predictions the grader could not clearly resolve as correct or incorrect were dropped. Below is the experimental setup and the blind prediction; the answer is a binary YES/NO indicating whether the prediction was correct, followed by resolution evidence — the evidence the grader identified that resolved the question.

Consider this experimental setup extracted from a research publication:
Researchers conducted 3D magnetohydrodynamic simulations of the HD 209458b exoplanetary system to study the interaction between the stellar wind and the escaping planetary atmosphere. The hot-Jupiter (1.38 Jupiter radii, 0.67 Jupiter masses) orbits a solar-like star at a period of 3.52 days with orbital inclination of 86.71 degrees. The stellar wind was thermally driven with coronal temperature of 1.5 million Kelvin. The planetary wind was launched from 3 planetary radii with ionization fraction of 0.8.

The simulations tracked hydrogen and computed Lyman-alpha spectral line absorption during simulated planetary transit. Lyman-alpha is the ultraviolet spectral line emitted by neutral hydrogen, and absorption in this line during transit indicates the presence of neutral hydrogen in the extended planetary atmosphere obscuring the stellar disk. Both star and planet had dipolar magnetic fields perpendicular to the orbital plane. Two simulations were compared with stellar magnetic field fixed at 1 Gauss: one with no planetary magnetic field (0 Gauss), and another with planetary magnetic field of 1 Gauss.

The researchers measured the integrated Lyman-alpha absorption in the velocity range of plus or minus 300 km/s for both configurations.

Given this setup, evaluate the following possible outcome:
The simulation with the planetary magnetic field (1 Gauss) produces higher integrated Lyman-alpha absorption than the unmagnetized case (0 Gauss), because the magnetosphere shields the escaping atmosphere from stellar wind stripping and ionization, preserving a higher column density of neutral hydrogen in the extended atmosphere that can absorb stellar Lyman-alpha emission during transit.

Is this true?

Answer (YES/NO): NO